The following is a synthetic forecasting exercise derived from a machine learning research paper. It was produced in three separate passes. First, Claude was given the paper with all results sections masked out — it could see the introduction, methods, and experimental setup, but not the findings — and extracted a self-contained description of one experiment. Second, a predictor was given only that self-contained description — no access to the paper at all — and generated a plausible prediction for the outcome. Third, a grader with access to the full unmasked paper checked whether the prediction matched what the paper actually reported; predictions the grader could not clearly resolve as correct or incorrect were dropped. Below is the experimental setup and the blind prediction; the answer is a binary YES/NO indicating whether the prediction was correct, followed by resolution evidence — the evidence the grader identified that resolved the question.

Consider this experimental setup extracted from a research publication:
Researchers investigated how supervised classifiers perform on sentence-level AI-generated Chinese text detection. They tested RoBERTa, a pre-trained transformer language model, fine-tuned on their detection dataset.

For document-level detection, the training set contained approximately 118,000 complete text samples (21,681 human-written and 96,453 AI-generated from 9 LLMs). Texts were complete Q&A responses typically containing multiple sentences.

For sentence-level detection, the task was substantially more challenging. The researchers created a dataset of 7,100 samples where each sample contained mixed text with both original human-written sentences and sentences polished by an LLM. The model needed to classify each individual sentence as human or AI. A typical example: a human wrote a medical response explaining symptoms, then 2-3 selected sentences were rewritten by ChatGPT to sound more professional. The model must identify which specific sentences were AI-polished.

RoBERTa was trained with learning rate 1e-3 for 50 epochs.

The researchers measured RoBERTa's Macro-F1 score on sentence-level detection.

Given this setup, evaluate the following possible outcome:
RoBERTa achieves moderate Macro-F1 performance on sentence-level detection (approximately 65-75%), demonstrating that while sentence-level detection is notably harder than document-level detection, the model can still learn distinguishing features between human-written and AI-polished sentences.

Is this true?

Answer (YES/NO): NO